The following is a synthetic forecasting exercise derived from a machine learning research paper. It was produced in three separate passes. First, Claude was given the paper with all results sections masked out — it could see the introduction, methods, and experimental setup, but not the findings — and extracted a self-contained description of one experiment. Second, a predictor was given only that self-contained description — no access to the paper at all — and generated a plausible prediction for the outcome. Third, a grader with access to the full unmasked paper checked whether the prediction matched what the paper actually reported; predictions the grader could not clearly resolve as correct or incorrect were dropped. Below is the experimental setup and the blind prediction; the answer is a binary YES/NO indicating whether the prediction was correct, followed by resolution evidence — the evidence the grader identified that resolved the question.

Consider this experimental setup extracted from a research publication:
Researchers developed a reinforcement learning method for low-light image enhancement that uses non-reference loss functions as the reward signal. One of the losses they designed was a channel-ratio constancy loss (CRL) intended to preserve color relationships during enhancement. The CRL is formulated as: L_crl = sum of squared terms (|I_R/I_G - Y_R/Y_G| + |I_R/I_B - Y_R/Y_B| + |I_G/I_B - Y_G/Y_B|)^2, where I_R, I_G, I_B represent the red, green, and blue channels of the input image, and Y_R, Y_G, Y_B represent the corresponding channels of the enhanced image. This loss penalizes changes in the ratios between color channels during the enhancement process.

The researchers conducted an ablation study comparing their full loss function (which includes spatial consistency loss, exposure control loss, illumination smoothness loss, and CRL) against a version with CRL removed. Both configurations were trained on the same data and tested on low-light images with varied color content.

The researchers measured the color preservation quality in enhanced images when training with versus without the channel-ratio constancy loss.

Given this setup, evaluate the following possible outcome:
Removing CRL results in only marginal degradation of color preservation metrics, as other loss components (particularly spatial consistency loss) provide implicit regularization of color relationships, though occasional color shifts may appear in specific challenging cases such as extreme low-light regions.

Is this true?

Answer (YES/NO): NO